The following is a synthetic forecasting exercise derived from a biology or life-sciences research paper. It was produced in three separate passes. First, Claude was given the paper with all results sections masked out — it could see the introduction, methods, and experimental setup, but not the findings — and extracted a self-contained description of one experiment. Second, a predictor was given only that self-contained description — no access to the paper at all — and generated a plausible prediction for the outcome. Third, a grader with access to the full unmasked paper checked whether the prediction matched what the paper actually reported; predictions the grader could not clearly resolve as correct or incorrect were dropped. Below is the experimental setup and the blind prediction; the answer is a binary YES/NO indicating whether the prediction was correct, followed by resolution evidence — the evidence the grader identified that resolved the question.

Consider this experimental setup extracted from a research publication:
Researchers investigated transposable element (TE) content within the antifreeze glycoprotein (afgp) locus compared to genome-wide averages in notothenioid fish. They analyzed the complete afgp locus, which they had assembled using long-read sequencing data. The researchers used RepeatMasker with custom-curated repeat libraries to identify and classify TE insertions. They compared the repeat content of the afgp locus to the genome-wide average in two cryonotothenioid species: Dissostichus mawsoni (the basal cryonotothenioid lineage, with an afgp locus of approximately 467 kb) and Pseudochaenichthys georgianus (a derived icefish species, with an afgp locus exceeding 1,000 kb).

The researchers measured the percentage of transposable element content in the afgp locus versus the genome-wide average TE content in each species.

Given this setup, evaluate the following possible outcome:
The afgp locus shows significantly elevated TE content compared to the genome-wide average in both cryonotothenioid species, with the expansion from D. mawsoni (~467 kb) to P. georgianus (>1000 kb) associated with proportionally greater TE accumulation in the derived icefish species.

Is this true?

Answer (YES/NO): YES